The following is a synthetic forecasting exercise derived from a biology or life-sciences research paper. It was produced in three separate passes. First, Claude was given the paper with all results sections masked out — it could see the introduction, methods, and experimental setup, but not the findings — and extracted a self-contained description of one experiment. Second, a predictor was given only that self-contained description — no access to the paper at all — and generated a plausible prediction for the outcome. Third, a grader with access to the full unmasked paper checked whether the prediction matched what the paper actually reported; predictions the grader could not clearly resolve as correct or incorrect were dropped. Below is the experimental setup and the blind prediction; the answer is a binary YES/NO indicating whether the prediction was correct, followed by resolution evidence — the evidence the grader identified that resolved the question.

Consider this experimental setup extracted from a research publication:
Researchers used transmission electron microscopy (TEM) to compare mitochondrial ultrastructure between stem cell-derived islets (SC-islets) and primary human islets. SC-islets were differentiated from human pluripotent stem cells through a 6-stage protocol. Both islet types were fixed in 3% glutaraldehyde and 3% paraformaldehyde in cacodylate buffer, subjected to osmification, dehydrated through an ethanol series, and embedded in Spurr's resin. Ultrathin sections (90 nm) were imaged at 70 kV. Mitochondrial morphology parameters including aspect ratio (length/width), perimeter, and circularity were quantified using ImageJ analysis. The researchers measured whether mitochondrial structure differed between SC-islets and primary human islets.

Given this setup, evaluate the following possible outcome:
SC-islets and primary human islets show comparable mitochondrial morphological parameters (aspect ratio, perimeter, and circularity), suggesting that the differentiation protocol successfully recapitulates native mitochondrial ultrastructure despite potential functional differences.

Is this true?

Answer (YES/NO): YES